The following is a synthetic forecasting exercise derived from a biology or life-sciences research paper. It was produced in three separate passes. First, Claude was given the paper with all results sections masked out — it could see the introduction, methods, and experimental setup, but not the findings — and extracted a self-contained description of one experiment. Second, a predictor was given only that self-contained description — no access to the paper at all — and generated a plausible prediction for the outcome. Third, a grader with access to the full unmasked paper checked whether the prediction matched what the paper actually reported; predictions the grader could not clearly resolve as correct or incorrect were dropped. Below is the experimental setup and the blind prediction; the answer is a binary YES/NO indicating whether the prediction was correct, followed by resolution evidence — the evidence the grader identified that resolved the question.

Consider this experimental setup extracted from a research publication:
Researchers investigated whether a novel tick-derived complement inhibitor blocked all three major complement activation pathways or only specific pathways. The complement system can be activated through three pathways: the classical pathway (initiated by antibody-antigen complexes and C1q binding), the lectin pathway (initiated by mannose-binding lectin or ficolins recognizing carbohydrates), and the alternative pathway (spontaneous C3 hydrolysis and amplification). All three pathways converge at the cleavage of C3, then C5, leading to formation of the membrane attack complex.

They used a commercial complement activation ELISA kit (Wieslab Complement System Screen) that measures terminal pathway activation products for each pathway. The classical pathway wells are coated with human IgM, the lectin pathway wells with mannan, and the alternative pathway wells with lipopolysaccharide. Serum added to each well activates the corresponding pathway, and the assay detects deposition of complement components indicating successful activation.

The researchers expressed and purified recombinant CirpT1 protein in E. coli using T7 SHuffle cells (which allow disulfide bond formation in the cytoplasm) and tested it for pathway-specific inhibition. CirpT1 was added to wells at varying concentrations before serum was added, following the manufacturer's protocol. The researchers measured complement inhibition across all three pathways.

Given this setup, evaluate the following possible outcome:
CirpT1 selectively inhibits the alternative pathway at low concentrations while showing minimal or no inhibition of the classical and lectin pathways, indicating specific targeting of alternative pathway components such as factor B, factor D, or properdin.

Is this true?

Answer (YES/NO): NO